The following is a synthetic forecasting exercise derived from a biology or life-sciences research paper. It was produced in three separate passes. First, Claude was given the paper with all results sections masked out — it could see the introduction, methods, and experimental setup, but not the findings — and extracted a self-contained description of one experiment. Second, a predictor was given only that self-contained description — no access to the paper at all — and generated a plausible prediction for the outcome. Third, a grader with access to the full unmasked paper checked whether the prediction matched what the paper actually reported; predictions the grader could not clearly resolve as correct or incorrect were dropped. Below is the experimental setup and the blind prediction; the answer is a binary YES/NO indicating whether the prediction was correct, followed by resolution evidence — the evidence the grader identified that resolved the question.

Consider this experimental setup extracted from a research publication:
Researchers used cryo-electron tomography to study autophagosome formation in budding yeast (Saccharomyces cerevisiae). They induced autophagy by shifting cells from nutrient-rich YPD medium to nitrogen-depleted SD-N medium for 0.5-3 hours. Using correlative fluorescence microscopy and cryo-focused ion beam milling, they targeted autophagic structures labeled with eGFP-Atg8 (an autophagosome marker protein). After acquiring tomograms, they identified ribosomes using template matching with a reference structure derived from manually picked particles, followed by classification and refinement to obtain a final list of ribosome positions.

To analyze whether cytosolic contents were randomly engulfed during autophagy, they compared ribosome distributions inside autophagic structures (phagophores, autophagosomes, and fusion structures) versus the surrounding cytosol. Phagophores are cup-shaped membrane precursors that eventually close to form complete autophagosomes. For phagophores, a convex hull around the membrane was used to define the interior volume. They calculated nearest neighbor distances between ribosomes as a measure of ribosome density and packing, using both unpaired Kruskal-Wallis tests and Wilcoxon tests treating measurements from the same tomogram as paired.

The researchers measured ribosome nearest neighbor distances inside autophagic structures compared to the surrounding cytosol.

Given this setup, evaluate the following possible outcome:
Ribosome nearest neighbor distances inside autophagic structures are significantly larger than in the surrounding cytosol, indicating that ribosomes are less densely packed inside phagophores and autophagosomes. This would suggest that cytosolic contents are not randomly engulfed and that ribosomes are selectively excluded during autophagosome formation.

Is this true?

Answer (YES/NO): NO